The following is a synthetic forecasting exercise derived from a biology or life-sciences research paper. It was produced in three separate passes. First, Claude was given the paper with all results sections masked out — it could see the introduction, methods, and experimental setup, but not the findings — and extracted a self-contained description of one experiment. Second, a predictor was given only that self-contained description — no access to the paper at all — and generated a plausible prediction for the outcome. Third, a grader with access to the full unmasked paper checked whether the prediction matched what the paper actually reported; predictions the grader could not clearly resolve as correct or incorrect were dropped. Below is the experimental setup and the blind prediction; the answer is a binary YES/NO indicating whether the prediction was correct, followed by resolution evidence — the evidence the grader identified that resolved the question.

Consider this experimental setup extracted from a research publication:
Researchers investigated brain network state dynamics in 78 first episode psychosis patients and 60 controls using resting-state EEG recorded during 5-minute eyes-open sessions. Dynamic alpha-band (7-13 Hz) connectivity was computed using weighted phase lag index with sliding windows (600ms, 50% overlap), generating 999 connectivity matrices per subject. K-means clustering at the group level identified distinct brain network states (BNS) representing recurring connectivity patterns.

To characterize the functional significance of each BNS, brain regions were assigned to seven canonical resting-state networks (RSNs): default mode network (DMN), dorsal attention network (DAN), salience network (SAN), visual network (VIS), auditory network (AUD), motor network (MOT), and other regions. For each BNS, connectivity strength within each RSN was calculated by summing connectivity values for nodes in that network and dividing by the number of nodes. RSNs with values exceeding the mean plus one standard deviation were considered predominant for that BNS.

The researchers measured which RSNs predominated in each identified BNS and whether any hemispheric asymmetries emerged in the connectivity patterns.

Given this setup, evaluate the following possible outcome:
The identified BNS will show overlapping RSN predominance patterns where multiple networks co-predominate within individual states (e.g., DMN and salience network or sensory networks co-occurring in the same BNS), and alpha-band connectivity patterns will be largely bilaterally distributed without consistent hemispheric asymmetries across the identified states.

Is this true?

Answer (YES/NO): NO